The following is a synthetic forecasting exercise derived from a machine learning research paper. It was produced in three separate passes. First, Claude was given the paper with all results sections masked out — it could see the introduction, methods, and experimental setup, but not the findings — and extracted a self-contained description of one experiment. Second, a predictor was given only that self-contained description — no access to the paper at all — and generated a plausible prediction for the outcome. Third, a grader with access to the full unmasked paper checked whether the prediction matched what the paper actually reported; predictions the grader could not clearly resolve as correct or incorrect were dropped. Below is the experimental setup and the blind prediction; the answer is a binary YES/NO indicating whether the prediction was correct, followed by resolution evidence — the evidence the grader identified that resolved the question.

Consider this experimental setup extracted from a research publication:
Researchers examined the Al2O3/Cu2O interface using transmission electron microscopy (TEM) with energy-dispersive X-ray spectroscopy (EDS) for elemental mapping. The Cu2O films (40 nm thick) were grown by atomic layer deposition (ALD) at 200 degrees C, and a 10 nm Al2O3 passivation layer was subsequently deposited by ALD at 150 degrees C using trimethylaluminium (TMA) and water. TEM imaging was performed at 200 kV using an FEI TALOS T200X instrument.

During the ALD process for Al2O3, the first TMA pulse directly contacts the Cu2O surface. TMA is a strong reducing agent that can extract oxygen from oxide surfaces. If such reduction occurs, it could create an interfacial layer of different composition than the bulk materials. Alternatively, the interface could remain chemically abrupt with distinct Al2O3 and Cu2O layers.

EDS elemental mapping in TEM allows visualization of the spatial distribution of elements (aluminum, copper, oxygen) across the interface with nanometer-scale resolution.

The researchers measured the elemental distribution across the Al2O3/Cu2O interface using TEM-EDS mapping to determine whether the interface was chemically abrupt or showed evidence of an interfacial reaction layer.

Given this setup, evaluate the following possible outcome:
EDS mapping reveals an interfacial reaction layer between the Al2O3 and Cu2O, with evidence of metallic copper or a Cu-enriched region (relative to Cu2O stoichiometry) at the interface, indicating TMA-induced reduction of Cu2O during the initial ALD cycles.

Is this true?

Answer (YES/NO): NO